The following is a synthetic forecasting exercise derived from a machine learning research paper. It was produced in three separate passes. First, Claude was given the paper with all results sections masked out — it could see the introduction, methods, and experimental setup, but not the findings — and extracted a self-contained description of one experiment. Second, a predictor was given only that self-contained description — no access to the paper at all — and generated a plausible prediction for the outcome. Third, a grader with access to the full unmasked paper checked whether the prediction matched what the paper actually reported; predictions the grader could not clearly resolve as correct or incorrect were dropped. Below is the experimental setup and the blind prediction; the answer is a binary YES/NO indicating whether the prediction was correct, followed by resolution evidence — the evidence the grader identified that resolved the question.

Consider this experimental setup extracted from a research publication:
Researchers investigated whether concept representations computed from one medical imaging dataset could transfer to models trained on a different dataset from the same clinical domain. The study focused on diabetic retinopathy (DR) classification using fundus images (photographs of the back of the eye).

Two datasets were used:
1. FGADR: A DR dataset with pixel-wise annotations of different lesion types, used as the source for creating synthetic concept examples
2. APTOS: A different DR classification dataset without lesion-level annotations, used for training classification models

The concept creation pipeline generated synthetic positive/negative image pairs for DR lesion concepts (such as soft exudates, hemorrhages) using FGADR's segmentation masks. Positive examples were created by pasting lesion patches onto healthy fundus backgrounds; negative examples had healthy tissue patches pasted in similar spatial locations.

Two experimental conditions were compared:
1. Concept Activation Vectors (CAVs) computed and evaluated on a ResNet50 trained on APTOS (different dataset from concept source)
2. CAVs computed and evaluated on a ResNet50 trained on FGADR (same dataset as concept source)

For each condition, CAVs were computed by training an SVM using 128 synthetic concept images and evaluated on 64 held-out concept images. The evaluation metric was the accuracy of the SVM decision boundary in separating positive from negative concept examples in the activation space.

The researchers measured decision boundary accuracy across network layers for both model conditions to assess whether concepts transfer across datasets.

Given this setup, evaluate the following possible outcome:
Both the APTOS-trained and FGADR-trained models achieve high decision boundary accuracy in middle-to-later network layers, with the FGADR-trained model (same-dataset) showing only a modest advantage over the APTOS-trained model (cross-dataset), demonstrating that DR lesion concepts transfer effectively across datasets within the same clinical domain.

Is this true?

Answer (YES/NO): NO